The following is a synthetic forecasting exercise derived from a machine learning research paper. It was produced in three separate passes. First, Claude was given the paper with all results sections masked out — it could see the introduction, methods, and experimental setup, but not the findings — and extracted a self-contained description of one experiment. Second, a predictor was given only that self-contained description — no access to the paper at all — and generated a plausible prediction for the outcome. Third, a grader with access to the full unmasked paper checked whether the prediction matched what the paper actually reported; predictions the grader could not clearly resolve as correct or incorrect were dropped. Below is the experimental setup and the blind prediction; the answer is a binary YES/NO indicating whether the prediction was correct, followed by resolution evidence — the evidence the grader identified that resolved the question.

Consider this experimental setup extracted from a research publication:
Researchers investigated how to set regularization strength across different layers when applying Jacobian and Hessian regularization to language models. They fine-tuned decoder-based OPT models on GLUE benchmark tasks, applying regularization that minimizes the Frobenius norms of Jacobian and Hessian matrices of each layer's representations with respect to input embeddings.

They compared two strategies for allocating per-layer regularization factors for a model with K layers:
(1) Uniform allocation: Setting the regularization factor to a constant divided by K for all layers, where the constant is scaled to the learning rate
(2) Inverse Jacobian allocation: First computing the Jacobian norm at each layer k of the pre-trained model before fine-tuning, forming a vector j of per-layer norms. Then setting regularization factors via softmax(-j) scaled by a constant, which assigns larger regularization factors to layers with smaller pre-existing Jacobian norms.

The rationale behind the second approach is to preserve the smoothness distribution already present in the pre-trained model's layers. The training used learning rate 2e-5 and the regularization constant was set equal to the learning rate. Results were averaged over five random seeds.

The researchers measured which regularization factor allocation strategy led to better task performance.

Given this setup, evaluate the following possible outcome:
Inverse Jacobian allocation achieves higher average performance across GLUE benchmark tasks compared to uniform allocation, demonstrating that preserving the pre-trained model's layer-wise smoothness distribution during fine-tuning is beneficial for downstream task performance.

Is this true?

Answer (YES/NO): YES